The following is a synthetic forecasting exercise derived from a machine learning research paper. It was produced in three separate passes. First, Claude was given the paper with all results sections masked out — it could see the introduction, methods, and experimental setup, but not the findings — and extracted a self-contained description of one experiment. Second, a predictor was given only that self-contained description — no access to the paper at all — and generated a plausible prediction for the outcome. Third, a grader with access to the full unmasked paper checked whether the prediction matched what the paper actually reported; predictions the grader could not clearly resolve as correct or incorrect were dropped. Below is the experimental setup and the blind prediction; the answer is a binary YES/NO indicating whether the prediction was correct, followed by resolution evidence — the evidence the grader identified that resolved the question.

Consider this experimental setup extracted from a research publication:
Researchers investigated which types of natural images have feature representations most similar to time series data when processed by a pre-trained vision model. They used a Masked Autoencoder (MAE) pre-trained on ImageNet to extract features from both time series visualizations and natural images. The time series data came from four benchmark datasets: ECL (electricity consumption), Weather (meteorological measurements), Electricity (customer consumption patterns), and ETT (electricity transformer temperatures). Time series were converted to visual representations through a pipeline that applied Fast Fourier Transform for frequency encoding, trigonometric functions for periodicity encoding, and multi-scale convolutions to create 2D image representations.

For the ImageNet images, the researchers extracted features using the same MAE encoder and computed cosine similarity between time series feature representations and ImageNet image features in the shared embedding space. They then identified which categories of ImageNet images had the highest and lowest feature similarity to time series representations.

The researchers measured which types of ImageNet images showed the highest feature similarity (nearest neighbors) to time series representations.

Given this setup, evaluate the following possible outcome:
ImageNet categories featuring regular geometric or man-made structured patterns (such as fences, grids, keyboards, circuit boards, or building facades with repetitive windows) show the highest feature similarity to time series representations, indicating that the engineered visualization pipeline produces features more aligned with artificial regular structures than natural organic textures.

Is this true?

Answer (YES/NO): YES